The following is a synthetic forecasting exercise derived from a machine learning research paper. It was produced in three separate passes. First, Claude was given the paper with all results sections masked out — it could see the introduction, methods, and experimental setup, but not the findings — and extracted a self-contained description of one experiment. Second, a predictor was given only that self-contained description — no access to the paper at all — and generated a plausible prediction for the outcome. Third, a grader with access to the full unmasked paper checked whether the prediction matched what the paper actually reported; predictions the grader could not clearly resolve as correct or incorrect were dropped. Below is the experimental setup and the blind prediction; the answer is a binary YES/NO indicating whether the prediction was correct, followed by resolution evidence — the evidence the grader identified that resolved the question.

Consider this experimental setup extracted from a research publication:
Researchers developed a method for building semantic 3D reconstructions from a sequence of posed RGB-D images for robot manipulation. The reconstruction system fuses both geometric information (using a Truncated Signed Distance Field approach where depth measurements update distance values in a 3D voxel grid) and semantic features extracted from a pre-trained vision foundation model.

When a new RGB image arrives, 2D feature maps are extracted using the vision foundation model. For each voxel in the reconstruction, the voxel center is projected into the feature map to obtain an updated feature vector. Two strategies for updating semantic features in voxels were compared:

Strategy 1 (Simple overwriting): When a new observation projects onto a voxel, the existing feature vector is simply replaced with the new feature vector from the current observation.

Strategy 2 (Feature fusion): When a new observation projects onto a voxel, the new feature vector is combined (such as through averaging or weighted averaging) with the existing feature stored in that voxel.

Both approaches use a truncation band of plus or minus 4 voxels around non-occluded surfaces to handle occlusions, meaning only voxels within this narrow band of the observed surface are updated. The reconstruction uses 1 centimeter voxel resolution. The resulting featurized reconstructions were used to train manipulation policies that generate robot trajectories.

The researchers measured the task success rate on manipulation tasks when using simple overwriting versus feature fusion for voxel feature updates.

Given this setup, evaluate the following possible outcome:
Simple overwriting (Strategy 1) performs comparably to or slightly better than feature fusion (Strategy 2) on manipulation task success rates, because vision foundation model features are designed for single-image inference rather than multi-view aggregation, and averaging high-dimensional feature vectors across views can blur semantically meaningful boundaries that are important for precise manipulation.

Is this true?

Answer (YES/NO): YES